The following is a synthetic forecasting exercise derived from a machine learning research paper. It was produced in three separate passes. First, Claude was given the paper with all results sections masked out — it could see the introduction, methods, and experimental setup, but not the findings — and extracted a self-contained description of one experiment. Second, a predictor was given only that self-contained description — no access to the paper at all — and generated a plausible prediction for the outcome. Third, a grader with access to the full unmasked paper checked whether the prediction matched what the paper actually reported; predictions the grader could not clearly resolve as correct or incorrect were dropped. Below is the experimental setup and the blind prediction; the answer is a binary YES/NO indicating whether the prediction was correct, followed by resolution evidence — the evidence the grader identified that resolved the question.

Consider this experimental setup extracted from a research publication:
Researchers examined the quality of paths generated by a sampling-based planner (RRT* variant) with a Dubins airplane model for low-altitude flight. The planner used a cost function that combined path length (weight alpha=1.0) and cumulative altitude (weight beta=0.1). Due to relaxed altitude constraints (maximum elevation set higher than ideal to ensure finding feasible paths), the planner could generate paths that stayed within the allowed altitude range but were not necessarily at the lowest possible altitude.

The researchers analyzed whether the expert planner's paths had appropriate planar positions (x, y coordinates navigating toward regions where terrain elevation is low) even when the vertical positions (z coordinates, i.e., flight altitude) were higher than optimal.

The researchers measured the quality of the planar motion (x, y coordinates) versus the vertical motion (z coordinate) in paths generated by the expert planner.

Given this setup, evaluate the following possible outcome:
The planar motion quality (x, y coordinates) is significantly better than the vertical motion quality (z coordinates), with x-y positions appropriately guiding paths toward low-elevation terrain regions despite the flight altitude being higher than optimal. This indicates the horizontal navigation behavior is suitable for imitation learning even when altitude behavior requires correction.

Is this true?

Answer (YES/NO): YES